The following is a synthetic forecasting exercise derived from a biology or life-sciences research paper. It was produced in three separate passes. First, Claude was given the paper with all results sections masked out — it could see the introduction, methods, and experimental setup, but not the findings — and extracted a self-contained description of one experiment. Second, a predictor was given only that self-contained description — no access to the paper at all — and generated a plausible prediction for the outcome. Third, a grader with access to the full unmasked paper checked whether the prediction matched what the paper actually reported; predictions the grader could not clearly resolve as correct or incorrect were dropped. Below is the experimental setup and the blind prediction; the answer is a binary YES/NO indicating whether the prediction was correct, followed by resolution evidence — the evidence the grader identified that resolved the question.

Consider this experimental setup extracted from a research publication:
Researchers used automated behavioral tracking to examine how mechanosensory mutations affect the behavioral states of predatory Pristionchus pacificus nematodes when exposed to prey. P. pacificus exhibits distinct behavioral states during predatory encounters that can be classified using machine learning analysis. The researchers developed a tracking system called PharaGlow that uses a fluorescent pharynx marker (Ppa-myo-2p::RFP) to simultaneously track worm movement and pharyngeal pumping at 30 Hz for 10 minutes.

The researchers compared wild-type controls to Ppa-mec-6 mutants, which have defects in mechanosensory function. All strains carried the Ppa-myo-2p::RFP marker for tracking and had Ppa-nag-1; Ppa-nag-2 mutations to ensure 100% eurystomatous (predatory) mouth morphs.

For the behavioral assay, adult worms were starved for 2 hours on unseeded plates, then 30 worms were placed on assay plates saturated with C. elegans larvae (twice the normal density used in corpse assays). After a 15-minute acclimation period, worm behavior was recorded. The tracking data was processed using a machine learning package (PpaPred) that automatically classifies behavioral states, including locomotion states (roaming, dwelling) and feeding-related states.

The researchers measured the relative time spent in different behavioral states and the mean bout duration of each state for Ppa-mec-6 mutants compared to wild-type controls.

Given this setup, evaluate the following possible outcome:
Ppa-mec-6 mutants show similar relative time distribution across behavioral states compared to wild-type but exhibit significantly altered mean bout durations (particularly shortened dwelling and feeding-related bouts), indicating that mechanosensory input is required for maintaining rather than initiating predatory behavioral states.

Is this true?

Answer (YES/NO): NO